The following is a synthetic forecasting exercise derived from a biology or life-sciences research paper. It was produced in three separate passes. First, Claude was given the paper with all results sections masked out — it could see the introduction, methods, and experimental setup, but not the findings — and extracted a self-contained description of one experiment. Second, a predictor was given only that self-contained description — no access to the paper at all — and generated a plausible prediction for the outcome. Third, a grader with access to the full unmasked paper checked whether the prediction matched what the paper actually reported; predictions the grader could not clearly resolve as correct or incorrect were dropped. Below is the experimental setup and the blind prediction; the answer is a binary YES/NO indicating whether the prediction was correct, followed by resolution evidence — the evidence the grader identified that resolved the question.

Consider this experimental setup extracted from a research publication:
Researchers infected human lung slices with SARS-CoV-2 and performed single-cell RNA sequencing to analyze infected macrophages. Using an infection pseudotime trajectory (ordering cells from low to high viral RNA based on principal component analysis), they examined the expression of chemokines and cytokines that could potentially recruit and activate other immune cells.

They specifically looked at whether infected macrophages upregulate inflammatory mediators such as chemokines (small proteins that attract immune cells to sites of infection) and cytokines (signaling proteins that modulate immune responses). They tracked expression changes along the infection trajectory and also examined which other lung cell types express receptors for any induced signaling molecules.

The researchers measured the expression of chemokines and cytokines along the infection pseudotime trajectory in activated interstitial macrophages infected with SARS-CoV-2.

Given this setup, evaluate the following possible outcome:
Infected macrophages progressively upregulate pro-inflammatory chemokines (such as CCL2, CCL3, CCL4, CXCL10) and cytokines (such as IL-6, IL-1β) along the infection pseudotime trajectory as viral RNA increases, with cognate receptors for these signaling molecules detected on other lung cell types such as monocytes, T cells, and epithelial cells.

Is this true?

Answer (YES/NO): NO